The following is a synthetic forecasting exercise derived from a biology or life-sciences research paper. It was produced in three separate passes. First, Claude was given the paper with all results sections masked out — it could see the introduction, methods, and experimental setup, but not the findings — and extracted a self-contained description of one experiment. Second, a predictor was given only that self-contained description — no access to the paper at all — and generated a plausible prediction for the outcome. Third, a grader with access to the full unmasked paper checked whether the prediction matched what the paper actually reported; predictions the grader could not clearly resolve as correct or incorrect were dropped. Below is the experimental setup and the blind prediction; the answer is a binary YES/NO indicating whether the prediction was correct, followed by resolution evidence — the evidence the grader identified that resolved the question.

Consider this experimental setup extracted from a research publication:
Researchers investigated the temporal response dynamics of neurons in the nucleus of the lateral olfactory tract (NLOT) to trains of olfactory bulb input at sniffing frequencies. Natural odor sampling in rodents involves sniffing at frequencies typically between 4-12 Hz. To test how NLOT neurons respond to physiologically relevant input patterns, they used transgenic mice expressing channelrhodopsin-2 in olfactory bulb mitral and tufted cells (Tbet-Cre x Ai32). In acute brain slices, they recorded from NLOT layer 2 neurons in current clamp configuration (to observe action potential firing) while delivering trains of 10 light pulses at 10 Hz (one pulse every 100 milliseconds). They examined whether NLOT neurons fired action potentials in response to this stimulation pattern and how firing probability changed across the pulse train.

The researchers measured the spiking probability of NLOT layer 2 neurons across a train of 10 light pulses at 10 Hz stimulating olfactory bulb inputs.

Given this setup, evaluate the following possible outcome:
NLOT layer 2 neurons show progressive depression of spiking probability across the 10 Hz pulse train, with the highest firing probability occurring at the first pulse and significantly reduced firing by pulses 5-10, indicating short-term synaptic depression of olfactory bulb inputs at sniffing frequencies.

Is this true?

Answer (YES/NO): NO